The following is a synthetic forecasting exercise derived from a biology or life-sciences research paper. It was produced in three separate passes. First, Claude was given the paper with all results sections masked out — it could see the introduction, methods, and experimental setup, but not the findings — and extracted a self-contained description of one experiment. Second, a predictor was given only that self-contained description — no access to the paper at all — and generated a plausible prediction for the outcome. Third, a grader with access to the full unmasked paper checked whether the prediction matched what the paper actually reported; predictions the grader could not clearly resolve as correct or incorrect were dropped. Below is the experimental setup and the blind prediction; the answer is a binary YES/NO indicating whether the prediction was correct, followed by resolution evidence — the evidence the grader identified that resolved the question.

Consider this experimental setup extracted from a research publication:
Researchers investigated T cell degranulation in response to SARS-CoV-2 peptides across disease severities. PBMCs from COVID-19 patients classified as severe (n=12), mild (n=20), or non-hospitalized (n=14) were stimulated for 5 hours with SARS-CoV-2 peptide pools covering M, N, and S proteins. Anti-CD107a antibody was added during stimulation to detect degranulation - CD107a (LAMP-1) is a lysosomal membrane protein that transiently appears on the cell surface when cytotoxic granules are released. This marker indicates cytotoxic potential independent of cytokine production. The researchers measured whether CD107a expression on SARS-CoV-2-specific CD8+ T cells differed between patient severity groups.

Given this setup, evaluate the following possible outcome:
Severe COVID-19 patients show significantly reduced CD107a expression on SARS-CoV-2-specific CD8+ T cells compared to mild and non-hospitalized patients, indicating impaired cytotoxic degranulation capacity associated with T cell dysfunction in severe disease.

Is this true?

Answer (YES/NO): NO